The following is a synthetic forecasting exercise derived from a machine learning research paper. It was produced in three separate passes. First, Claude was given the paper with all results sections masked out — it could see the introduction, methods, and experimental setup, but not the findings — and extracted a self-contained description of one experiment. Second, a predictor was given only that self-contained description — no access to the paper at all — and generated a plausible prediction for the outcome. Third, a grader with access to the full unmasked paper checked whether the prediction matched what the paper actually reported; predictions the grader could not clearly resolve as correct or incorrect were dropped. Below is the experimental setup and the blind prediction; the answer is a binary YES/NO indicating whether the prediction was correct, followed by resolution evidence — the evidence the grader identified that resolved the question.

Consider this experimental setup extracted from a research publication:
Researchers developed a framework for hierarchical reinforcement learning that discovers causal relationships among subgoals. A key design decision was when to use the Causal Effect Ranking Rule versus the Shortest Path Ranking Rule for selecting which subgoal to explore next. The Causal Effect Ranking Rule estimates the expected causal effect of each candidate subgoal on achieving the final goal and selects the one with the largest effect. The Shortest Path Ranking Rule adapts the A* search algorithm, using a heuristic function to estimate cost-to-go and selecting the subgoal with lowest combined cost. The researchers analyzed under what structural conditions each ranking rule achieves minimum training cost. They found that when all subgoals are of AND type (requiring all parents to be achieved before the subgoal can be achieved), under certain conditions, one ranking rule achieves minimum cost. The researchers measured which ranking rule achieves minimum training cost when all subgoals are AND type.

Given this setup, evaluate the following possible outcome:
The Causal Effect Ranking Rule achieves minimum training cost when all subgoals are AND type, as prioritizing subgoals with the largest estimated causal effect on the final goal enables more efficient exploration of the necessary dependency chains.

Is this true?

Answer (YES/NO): YES